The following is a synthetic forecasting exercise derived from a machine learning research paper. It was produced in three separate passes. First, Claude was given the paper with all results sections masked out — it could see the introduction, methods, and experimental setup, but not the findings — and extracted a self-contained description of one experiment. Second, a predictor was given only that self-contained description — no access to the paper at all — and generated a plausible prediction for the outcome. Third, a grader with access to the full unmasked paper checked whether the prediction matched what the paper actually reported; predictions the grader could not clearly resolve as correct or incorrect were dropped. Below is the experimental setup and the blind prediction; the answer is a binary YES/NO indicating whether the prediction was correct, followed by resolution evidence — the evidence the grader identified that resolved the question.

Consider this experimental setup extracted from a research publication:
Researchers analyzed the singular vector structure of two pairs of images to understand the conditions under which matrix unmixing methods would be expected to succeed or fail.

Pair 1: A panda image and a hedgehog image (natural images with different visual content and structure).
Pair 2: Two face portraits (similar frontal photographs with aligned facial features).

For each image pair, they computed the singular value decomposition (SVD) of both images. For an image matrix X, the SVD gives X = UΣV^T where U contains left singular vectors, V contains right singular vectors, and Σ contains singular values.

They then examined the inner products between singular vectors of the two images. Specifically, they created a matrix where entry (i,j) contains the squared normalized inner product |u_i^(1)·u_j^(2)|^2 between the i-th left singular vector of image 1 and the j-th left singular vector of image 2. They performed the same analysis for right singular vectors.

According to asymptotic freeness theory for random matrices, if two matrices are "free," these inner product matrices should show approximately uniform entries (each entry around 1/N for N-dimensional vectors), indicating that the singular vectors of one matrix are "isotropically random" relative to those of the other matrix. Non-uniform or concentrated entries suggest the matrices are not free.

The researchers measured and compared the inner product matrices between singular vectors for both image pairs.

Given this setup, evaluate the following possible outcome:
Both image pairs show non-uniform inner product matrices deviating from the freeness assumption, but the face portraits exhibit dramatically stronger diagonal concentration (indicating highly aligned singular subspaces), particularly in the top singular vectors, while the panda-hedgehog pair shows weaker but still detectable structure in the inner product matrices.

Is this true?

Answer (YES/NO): NO